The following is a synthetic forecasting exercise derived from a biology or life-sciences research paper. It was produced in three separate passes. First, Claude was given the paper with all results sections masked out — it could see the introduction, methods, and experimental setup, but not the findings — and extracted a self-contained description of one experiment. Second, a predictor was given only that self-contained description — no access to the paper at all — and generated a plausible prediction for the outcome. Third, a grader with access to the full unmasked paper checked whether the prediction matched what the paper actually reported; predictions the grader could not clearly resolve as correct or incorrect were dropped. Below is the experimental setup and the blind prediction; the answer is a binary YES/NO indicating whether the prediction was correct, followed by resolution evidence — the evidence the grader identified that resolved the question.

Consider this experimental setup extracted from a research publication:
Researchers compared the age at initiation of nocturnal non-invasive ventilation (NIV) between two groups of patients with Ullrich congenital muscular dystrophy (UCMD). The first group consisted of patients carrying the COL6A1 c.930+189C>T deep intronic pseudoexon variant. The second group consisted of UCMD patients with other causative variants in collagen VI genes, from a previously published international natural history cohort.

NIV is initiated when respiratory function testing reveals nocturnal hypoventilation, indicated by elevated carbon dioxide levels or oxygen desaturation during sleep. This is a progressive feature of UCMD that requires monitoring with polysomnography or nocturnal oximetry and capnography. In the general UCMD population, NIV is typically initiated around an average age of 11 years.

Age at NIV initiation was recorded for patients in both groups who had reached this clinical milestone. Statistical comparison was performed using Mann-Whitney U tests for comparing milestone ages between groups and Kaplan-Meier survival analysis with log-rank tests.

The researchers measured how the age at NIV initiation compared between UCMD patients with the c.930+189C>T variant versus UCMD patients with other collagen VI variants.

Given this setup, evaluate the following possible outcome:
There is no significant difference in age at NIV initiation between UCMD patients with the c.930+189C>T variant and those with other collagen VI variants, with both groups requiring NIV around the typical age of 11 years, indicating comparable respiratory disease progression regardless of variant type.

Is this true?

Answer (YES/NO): NO